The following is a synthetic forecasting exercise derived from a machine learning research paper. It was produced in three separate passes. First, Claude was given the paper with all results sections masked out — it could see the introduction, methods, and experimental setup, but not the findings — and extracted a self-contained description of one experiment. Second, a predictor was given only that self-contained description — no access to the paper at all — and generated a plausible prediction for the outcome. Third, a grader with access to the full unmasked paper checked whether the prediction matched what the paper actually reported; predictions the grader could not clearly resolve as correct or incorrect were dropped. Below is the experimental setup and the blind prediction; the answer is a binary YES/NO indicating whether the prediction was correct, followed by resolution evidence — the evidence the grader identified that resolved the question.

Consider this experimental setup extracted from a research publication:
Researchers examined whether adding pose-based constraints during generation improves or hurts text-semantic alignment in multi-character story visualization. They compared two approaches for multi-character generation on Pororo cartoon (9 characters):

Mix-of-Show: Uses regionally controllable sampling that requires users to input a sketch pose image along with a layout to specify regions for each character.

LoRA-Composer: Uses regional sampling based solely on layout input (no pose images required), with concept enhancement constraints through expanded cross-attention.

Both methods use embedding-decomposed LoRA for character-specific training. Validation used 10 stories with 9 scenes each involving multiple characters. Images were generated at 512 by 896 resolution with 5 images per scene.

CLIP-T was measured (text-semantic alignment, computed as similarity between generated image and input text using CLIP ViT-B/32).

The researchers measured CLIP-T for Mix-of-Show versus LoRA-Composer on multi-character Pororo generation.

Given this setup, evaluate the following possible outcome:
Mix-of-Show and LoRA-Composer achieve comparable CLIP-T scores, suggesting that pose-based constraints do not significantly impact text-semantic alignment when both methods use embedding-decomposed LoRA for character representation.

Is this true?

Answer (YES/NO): NO